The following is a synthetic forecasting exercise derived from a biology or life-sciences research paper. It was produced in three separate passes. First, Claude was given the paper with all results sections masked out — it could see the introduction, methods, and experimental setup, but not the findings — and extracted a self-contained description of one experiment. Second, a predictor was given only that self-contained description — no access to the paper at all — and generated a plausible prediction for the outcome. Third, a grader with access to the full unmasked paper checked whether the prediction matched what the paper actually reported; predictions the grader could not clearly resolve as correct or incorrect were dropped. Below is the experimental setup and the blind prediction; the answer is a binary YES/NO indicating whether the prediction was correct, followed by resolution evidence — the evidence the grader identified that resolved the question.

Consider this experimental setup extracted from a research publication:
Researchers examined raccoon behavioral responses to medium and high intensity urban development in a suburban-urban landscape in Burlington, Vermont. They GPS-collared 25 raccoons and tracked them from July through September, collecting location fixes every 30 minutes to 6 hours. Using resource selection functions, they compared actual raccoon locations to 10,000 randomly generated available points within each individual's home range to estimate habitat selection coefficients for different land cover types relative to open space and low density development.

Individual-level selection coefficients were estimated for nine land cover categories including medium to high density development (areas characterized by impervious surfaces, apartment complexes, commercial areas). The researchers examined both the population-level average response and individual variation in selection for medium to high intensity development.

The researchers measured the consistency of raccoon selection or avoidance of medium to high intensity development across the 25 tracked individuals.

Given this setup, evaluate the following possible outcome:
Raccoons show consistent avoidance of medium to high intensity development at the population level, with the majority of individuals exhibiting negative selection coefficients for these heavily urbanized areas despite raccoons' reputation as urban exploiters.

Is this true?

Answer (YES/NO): YES